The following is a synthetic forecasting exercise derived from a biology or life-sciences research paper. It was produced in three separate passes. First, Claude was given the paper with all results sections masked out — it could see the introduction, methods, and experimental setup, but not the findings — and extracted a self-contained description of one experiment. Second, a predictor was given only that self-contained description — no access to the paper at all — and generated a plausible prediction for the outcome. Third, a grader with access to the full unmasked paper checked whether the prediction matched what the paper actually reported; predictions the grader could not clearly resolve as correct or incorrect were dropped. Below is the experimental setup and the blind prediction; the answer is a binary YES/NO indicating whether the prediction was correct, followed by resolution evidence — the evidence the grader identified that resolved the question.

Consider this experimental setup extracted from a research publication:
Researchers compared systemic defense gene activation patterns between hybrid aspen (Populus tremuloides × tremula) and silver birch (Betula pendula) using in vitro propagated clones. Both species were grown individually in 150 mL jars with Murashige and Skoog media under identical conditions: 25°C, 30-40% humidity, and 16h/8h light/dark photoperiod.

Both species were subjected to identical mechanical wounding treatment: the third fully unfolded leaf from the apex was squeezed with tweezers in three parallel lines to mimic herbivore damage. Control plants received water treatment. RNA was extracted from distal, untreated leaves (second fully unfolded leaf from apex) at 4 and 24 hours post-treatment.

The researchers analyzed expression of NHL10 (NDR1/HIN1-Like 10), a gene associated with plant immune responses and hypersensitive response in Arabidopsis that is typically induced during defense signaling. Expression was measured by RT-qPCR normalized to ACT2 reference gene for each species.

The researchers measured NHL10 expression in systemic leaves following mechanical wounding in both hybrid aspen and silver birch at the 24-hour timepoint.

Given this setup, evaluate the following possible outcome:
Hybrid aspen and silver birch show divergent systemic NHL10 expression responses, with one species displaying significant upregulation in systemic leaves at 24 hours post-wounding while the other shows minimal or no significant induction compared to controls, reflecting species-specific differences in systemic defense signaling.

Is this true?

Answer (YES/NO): NO